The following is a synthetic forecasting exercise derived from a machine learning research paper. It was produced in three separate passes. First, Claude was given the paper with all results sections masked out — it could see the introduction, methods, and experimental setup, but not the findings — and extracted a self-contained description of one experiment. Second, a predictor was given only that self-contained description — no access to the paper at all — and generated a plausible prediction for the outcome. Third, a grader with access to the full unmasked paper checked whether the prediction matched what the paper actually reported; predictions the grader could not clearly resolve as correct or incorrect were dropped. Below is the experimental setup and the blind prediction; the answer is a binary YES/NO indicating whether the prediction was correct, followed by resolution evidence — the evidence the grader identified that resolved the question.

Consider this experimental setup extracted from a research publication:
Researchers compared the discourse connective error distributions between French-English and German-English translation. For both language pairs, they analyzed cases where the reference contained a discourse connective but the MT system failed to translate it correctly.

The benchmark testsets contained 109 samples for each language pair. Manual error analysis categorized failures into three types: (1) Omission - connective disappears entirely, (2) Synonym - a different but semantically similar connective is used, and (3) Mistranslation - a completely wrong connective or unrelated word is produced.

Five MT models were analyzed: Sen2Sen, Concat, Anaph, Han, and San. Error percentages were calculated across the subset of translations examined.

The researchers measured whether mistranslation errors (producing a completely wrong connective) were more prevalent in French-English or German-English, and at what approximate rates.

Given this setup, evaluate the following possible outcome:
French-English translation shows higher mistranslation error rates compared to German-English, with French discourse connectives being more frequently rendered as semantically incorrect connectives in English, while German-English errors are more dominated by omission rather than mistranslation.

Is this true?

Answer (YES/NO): YES